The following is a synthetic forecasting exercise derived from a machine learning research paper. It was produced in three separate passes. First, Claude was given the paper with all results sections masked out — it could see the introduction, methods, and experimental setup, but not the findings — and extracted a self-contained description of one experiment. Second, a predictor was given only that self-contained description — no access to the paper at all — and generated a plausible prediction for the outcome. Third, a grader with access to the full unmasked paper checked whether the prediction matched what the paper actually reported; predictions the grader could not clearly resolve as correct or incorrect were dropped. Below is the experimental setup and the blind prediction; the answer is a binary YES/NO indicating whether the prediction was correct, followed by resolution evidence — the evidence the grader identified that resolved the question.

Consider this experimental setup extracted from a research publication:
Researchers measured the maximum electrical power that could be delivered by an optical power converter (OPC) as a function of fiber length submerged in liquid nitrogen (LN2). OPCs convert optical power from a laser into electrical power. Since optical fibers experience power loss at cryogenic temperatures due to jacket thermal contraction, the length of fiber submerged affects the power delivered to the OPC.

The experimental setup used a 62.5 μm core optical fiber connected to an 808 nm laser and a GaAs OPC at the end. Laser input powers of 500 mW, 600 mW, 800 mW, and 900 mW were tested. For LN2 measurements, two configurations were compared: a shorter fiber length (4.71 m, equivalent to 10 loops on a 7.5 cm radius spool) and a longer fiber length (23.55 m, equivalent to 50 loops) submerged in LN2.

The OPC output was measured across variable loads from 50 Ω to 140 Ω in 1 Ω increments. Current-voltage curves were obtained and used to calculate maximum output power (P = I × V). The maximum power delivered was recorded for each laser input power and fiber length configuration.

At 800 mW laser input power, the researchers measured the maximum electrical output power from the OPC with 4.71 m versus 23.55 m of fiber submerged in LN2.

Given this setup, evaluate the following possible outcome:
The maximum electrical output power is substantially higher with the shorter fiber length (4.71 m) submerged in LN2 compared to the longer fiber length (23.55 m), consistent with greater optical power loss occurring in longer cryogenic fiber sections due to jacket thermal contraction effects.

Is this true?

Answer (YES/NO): YES